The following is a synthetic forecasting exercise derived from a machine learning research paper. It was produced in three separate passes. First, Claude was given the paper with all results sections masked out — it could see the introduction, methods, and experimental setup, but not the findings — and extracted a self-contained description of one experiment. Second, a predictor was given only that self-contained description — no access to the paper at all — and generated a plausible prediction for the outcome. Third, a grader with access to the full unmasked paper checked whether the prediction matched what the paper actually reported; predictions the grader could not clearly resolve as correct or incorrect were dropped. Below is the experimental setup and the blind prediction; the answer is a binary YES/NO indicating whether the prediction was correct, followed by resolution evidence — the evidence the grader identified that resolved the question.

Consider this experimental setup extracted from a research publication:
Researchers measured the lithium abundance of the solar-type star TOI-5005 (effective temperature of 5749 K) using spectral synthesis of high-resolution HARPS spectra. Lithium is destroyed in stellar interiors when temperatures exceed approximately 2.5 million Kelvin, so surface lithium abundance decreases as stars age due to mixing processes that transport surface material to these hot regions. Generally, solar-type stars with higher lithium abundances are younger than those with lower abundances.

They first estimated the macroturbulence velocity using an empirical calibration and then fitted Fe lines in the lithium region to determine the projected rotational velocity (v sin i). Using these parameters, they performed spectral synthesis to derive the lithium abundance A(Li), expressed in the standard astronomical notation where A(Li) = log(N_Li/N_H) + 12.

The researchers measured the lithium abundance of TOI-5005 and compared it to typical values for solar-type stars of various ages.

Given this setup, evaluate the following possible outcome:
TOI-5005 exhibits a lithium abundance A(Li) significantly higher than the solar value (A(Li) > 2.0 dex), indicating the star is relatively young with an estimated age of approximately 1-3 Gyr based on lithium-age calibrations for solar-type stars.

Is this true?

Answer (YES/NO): NO